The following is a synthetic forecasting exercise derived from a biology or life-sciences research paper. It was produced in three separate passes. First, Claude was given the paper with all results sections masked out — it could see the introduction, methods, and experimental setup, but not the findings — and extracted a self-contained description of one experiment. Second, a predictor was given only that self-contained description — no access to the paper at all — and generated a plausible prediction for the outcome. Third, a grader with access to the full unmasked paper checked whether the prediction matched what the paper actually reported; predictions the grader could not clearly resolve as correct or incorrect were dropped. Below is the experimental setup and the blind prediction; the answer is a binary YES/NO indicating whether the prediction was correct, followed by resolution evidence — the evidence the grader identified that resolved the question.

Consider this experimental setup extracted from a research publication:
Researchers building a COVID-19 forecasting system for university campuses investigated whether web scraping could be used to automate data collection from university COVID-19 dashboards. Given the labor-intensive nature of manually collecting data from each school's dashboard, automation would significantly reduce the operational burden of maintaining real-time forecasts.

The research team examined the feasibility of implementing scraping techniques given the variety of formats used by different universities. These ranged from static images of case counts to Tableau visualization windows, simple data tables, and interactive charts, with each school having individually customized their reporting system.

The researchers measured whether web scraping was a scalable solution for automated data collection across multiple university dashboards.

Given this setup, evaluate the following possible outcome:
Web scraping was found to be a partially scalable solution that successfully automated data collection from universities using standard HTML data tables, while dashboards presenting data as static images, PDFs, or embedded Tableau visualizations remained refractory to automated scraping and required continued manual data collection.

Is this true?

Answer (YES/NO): NO